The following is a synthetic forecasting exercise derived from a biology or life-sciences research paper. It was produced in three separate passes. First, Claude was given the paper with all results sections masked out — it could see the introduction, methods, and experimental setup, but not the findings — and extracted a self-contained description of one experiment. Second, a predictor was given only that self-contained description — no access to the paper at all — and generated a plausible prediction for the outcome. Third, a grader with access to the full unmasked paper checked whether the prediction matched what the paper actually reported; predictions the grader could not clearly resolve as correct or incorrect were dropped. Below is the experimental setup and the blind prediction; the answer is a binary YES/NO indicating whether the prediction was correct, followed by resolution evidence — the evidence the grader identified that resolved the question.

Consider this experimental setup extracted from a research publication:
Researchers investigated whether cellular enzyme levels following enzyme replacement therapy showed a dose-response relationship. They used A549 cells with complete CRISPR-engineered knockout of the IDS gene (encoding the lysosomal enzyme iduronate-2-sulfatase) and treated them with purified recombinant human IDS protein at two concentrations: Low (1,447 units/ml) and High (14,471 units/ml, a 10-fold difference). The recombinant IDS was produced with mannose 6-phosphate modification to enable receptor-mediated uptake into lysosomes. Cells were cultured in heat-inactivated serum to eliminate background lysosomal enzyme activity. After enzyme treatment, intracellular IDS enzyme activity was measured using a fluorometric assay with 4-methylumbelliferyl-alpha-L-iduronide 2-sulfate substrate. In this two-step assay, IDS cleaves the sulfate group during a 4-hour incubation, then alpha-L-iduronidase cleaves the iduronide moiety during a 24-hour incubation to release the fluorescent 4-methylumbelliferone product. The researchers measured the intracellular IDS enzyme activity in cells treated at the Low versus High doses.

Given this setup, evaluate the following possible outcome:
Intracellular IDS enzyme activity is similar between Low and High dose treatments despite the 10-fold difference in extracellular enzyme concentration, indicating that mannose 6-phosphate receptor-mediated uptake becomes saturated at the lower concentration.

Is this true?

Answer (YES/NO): NO